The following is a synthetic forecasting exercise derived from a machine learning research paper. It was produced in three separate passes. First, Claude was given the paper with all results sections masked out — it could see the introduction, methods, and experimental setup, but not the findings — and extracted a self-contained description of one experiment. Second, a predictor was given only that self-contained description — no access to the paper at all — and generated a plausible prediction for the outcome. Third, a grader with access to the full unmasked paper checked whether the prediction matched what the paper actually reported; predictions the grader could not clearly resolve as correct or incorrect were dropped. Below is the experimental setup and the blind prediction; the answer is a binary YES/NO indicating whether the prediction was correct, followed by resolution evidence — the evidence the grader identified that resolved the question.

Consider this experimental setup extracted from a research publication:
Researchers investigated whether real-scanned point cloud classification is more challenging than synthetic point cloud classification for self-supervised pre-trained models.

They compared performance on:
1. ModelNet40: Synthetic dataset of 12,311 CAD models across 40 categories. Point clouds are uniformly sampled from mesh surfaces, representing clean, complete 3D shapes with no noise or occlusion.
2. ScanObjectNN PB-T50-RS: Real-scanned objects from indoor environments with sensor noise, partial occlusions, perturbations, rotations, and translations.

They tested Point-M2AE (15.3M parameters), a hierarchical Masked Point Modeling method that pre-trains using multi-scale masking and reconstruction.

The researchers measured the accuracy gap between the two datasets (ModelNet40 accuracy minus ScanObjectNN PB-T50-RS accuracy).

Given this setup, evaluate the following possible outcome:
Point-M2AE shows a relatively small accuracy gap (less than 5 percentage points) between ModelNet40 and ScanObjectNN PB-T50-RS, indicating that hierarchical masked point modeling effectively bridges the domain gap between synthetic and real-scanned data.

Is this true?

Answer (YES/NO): NO